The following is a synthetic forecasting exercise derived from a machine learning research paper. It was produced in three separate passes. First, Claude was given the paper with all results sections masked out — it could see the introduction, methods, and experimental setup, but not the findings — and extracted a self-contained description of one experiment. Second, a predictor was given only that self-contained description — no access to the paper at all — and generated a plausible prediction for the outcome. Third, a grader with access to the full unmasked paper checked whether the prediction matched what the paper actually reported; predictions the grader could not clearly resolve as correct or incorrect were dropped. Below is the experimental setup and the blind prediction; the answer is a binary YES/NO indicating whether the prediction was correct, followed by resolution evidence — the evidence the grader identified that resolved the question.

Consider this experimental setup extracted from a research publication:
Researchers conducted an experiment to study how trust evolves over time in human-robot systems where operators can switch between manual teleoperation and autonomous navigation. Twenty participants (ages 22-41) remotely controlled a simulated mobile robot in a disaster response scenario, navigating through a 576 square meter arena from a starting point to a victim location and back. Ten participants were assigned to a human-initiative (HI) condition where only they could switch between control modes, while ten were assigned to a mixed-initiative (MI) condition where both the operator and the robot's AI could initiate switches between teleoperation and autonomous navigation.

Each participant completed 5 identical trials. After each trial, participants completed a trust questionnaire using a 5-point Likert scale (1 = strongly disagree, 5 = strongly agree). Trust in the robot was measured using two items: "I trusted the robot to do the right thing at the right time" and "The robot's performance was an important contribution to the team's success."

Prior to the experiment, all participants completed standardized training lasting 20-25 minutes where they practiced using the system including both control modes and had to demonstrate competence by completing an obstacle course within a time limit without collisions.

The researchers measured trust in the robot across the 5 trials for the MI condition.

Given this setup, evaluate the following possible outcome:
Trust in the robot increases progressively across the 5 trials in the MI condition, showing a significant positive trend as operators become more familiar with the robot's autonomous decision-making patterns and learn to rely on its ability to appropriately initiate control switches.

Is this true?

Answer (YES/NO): YES